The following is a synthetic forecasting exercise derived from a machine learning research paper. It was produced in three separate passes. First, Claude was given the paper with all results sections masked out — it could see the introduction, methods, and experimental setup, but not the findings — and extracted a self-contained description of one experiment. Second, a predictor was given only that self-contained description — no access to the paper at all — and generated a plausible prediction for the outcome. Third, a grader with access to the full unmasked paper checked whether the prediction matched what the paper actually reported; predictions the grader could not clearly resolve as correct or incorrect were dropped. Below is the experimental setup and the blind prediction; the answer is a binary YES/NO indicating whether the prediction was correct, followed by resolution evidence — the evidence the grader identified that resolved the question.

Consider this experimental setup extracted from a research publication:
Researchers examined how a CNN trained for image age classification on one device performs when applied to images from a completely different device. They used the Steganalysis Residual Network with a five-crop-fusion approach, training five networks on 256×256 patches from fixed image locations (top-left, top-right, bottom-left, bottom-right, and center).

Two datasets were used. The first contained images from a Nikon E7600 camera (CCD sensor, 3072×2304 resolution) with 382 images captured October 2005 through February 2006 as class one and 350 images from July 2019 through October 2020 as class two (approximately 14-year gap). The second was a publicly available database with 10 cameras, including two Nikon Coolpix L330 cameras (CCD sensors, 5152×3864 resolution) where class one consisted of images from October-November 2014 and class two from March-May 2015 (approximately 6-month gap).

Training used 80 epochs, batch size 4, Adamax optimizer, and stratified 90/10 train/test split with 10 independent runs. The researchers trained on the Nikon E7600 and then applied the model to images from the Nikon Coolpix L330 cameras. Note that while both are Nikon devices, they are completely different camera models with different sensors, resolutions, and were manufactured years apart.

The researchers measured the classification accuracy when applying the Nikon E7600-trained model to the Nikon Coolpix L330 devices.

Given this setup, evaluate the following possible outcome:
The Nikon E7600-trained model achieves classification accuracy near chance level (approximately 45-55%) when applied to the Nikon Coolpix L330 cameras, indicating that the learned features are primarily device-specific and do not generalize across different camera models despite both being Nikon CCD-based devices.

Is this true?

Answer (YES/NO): NO